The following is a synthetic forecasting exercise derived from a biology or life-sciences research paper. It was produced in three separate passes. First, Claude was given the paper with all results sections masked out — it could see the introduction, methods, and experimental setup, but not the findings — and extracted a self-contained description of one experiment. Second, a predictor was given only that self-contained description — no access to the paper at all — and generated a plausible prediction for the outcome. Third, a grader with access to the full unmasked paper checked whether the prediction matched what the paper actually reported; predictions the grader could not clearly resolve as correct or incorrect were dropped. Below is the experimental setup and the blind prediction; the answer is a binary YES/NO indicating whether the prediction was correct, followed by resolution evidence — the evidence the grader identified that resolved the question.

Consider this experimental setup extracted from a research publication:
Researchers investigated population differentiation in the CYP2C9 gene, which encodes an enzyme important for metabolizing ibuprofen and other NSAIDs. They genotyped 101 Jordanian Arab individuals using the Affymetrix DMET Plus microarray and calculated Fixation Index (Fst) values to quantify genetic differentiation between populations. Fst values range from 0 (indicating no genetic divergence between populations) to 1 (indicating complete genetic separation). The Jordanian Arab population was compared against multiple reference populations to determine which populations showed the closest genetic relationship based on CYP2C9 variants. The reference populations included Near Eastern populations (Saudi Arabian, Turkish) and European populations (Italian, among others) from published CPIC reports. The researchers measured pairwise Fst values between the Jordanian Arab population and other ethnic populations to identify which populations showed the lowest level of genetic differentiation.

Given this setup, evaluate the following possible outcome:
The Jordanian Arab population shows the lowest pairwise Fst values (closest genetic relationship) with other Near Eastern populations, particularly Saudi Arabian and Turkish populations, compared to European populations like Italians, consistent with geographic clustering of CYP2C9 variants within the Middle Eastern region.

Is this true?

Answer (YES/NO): NO